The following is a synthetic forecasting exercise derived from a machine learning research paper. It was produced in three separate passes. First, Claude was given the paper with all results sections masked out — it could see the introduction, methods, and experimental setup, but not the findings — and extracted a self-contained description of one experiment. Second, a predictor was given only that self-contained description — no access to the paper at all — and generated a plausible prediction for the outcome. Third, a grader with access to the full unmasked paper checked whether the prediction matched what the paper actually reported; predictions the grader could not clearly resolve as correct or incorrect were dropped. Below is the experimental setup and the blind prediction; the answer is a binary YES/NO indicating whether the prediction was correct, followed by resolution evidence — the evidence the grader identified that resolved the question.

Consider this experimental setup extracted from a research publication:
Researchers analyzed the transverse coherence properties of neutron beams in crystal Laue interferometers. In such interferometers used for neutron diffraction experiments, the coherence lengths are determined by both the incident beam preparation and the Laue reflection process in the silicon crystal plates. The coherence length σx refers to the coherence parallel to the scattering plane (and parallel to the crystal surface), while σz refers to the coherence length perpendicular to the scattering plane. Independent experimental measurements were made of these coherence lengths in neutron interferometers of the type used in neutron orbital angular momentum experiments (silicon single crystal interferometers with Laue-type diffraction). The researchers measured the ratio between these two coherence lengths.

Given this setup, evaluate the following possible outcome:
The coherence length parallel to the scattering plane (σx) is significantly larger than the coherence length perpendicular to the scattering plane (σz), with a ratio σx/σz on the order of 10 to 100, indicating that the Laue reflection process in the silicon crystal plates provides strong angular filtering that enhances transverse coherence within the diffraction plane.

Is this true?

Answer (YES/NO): YES